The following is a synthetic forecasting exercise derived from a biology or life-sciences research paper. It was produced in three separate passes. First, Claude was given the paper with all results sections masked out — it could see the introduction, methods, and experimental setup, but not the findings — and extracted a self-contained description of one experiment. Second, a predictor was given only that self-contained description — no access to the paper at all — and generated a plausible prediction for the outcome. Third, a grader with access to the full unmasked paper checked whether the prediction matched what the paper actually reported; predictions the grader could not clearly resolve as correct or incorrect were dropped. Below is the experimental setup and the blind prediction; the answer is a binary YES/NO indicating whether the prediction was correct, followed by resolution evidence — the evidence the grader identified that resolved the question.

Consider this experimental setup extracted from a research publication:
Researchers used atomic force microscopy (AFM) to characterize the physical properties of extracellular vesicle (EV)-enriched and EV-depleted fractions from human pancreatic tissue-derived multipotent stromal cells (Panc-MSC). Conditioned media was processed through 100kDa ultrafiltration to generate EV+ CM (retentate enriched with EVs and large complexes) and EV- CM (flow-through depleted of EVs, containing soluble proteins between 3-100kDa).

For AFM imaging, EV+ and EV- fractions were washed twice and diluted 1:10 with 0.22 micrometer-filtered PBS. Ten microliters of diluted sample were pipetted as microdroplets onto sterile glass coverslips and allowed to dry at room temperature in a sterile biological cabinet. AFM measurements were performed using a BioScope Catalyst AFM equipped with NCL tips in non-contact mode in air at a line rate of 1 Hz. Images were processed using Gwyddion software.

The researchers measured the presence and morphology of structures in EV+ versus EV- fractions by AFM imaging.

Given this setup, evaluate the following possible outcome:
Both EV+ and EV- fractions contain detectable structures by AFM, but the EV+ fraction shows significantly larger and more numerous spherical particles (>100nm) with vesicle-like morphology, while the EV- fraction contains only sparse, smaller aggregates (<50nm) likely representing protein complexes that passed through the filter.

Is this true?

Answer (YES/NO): NO